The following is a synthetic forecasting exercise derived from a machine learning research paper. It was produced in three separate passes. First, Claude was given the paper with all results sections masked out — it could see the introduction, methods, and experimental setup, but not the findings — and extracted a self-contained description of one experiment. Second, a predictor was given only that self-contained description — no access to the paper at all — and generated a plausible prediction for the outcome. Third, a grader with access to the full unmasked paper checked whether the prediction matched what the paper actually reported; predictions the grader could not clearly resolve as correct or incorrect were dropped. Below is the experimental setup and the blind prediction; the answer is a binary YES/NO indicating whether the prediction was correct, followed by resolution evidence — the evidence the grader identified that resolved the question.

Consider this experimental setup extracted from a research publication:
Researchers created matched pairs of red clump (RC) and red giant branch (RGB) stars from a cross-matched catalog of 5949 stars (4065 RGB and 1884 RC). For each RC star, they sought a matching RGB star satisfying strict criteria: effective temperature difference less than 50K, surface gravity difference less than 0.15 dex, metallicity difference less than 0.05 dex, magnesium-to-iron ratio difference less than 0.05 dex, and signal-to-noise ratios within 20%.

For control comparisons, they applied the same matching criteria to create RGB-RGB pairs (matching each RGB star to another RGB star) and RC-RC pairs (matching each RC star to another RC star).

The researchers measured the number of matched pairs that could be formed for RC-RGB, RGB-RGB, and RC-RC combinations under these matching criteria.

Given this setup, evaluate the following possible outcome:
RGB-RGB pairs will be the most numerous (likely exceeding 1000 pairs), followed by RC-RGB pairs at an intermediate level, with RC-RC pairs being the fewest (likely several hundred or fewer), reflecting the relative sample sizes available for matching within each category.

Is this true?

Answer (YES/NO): NO